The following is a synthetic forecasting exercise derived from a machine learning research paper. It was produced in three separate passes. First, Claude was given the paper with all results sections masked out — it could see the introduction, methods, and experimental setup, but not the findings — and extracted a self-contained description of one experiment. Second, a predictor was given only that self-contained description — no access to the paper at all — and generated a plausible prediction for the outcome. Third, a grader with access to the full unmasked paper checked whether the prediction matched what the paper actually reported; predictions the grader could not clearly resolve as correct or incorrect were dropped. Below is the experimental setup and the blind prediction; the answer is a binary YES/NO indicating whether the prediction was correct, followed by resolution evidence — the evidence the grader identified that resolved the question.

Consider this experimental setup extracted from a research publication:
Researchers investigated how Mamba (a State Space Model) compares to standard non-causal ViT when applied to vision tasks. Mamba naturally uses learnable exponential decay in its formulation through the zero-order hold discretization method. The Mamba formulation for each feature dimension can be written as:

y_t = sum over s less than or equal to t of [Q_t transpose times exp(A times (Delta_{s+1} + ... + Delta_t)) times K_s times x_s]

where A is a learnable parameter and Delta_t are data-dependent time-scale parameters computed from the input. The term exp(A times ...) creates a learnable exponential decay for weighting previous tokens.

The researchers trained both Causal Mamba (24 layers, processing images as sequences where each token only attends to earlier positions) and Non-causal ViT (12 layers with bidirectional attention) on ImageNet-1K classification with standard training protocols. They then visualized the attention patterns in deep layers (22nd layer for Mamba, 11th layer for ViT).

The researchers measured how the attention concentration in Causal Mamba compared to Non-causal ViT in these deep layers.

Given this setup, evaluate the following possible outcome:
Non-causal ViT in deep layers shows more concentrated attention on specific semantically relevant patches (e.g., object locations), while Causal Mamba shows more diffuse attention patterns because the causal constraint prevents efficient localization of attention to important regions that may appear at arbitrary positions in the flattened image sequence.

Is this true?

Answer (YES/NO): NO